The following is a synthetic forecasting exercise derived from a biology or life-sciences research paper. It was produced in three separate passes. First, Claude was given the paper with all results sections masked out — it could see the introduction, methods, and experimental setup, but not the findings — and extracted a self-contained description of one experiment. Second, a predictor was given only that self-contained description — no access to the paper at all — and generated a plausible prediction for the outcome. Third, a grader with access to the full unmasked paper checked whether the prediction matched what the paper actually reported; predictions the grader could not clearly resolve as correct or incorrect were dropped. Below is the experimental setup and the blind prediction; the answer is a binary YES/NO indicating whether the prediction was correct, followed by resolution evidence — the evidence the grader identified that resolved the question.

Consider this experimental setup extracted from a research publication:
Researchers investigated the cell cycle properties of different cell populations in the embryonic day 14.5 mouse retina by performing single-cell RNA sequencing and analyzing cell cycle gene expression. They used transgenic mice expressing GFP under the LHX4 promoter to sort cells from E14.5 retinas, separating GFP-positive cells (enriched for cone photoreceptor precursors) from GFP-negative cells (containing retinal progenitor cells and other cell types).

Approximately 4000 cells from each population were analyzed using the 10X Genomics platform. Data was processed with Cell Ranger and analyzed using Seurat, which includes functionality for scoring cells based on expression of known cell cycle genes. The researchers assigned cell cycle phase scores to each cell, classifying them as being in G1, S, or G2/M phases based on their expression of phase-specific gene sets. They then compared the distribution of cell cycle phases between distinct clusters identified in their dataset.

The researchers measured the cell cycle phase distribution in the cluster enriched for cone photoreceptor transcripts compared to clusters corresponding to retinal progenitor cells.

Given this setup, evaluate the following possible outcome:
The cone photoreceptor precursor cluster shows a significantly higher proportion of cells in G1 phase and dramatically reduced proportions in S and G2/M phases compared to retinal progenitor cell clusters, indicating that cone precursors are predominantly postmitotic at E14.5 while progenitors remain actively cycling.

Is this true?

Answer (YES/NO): YES